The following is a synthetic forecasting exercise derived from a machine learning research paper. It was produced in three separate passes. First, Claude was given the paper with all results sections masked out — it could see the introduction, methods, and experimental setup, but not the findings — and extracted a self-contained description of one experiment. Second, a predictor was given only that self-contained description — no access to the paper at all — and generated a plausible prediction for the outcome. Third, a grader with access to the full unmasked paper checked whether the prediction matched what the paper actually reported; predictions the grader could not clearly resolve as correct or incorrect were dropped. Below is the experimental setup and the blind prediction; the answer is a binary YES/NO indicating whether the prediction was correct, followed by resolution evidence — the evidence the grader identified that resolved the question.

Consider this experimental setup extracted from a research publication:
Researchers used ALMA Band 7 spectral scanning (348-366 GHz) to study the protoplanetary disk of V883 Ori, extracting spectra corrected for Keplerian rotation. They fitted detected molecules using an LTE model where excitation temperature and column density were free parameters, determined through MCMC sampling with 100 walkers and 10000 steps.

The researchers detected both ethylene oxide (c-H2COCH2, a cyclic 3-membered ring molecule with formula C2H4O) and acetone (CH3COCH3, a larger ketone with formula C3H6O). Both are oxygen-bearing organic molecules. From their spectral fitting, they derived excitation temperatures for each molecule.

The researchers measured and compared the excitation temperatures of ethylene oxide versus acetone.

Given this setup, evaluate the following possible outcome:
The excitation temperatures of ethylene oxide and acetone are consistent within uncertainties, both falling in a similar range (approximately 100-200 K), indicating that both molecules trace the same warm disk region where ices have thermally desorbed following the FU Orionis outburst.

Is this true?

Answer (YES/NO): NO